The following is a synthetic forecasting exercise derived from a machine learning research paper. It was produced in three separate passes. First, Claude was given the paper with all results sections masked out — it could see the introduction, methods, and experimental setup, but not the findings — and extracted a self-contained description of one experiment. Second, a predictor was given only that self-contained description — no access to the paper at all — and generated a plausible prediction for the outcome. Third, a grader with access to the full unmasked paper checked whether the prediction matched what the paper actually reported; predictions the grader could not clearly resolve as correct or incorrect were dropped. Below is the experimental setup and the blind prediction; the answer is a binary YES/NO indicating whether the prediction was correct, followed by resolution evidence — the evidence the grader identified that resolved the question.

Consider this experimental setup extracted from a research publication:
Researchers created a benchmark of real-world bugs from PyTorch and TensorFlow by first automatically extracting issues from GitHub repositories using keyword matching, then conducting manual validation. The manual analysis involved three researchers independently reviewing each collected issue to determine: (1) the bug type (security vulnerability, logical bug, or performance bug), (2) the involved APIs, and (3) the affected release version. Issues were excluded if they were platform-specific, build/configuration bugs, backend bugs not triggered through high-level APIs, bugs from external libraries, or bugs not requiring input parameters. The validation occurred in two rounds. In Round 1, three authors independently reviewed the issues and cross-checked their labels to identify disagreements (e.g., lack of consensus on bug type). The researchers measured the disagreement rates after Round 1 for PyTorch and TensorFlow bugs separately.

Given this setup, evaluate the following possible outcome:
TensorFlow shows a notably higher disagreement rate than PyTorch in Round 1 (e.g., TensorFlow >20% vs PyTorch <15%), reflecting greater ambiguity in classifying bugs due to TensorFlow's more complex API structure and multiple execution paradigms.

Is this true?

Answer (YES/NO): NO